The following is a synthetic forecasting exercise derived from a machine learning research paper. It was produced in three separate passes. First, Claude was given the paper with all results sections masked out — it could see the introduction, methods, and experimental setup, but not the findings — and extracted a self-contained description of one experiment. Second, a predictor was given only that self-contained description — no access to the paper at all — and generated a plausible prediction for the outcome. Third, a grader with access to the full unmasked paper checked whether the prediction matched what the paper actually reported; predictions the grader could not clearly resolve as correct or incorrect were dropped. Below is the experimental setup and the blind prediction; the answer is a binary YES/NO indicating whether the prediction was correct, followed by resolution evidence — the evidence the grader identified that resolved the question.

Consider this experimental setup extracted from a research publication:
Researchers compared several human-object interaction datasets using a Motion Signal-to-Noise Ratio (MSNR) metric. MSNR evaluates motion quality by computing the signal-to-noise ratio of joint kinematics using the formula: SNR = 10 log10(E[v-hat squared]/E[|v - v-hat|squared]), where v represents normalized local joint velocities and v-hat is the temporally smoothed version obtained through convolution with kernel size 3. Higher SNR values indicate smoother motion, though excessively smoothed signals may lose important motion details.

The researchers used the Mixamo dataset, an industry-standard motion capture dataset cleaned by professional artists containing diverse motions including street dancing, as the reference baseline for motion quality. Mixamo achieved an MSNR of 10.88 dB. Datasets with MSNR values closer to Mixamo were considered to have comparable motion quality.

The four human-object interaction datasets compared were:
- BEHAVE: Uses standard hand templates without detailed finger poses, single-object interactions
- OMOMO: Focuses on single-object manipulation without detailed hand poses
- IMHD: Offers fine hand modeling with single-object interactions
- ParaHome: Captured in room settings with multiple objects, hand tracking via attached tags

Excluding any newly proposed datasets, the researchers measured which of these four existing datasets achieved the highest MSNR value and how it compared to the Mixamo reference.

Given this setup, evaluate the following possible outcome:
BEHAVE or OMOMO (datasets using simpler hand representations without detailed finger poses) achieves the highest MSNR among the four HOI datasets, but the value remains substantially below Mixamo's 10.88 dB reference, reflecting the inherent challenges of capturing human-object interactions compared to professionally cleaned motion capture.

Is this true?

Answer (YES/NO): NO